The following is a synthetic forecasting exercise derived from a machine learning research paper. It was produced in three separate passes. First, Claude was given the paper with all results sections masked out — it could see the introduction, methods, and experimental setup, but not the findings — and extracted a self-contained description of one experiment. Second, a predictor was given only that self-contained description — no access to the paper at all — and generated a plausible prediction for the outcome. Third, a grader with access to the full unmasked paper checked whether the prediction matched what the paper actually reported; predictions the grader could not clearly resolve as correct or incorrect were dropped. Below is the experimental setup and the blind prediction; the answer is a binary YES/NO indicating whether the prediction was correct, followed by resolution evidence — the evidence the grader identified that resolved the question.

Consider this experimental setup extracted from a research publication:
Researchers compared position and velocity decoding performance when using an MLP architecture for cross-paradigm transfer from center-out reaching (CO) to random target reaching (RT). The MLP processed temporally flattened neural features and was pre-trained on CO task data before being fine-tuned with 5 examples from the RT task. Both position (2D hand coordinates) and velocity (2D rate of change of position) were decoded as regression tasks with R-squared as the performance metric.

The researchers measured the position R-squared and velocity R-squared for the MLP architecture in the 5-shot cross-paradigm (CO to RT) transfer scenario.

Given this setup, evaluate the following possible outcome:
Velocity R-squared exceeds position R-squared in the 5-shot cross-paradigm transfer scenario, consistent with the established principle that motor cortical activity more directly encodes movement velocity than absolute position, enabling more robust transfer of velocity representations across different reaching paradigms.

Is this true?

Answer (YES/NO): NO